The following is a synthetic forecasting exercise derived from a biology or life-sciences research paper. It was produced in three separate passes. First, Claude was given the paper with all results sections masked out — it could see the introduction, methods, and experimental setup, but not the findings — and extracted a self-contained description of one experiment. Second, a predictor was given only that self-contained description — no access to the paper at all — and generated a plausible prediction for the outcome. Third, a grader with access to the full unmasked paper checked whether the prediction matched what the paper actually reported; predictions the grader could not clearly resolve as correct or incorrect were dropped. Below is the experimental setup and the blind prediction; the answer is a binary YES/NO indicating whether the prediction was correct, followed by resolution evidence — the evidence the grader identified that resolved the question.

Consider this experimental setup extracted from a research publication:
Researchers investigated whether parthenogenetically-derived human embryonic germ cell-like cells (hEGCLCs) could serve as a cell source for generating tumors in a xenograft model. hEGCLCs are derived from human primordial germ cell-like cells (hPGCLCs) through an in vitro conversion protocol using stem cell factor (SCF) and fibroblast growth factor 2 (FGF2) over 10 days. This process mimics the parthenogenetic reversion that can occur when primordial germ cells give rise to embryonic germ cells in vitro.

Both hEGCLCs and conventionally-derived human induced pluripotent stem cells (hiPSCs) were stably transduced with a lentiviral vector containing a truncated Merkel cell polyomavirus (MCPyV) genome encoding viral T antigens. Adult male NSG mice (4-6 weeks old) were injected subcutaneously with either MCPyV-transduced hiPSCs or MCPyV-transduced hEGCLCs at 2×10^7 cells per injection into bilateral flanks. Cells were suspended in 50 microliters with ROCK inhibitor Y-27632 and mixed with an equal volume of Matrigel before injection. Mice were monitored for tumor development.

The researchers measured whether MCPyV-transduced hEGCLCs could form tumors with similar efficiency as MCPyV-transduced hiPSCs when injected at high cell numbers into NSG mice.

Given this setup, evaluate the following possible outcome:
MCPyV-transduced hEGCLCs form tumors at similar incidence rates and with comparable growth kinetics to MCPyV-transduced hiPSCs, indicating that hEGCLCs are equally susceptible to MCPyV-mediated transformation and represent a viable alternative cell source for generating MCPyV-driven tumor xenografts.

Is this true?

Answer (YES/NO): NO